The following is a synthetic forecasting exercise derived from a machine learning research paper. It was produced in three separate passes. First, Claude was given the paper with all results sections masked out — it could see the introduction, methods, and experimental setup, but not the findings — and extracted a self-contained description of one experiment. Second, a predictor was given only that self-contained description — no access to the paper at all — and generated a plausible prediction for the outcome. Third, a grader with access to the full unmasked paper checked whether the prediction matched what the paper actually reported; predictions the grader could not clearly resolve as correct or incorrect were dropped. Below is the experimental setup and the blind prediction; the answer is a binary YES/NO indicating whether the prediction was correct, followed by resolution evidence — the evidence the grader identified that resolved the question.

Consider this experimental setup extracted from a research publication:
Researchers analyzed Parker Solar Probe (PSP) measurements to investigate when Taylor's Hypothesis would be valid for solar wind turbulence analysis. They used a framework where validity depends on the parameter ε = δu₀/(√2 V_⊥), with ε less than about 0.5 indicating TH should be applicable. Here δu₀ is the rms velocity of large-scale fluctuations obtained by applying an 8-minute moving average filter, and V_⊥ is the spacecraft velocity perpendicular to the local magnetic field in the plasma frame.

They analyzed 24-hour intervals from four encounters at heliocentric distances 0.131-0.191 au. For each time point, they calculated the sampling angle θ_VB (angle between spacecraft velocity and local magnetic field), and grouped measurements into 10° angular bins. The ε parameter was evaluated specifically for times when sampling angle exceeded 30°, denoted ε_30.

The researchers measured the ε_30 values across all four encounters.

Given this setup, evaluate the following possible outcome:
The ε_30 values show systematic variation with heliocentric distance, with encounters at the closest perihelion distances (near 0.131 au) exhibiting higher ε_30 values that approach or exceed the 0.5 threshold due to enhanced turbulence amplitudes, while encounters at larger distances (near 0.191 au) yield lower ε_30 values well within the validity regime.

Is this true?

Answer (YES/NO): NO